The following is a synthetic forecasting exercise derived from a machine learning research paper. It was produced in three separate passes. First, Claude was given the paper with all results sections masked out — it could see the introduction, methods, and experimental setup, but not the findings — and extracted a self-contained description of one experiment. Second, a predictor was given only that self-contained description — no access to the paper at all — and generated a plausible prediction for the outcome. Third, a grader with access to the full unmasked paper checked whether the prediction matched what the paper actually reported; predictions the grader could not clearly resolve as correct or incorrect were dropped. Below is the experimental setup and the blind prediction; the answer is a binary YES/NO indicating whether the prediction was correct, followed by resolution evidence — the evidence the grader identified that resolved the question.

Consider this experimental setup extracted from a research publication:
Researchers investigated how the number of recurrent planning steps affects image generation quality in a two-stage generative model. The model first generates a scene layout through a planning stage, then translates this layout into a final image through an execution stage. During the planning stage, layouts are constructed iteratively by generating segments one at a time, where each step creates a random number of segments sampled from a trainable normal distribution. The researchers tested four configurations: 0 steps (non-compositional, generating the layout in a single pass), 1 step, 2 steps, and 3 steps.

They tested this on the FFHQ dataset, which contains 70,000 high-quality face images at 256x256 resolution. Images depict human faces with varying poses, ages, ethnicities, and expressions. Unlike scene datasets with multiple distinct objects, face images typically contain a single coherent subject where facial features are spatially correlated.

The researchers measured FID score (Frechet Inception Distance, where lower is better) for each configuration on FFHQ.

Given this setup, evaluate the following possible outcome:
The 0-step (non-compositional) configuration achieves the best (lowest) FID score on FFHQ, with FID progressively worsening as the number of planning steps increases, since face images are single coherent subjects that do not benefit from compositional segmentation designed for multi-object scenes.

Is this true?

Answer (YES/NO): NO